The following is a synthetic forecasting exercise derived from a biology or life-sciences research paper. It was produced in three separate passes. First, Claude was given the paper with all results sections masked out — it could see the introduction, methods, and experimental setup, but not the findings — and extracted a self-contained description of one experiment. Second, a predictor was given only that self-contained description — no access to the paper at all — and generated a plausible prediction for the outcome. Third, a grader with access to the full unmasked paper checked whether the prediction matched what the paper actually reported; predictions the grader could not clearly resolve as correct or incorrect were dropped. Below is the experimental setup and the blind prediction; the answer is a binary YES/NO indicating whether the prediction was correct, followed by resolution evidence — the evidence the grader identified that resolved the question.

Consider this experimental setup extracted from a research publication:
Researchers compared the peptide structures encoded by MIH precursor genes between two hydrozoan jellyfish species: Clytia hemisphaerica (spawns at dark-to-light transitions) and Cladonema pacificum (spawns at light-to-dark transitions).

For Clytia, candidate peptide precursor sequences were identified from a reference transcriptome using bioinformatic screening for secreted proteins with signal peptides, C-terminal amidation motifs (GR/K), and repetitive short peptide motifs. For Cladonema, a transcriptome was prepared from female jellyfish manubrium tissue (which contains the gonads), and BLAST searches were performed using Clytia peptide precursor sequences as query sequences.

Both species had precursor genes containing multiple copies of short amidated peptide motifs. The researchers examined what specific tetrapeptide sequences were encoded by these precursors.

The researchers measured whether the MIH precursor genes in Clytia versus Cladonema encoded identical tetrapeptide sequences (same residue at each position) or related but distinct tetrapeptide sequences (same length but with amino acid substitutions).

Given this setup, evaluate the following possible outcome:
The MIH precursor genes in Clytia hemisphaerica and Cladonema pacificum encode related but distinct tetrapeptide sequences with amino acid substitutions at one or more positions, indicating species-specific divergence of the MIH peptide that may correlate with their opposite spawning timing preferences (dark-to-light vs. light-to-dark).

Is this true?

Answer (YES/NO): YES